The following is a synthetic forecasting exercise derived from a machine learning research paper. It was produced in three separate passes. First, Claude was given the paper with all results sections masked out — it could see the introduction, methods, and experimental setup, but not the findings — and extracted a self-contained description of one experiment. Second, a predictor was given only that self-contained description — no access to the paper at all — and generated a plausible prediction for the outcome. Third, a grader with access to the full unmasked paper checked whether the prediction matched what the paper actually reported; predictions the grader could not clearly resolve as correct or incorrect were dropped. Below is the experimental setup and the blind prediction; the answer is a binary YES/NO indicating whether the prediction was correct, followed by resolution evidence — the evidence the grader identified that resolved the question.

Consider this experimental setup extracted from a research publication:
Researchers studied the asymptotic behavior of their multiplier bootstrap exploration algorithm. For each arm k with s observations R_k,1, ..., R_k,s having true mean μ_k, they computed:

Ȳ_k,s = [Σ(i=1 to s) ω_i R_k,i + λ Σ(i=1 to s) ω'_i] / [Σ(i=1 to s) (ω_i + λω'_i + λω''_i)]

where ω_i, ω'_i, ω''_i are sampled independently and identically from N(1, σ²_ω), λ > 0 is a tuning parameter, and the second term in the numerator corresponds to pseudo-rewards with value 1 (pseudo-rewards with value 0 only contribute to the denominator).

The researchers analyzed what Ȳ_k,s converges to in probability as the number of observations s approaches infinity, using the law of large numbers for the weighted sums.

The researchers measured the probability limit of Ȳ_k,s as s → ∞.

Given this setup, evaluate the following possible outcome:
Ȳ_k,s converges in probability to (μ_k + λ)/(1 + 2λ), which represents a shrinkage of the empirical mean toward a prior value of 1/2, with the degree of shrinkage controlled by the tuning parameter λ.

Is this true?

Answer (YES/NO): YES